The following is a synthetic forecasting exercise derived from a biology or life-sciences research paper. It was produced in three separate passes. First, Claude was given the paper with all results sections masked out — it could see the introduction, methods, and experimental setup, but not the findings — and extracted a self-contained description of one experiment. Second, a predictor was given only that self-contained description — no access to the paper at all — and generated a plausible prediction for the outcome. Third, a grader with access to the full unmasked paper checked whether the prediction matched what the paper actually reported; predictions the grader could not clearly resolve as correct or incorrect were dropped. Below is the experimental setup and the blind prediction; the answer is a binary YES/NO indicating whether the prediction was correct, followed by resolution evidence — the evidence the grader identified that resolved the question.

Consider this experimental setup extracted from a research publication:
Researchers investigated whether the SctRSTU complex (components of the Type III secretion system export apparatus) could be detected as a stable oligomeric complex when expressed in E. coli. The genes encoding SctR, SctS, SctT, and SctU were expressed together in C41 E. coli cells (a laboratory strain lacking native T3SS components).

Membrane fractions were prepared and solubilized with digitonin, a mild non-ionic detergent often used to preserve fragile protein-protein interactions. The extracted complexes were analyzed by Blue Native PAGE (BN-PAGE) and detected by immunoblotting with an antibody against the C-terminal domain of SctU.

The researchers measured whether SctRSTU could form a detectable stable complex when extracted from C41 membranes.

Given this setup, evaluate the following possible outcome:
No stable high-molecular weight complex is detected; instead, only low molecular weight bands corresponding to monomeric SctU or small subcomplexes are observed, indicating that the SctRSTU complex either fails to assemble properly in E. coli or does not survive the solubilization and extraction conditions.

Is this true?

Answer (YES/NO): NO